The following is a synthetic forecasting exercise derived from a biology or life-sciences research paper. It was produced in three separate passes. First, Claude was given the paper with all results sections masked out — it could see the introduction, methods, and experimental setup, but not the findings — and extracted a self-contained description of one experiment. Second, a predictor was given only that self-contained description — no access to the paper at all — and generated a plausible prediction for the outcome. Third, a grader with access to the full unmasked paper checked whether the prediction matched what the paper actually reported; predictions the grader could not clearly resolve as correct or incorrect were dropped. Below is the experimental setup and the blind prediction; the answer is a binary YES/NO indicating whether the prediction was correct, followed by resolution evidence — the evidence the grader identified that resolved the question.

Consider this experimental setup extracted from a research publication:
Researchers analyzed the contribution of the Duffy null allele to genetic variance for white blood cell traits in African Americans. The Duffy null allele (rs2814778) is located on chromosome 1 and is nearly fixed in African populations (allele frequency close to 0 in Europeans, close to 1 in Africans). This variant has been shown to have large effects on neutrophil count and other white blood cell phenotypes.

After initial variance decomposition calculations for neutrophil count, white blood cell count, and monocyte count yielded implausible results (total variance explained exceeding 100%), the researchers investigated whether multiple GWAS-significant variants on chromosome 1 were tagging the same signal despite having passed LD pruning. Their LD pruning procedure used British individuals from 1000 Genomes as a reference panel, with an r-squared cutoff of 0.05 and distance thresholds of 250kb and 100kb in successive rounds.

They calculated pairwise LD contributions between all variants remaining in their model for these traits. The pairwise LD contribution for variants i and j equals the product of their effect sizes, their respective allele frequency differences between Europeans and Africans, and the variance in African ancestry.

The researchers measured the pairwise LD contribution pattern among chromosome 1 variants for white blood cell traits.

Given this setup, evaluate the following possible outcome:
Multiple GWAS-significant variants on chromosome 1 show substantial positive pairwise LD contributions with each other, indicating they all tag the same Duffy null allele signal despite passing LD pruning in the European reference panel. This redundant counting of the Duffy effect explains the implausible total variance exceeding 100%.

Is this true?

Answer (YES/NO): YES